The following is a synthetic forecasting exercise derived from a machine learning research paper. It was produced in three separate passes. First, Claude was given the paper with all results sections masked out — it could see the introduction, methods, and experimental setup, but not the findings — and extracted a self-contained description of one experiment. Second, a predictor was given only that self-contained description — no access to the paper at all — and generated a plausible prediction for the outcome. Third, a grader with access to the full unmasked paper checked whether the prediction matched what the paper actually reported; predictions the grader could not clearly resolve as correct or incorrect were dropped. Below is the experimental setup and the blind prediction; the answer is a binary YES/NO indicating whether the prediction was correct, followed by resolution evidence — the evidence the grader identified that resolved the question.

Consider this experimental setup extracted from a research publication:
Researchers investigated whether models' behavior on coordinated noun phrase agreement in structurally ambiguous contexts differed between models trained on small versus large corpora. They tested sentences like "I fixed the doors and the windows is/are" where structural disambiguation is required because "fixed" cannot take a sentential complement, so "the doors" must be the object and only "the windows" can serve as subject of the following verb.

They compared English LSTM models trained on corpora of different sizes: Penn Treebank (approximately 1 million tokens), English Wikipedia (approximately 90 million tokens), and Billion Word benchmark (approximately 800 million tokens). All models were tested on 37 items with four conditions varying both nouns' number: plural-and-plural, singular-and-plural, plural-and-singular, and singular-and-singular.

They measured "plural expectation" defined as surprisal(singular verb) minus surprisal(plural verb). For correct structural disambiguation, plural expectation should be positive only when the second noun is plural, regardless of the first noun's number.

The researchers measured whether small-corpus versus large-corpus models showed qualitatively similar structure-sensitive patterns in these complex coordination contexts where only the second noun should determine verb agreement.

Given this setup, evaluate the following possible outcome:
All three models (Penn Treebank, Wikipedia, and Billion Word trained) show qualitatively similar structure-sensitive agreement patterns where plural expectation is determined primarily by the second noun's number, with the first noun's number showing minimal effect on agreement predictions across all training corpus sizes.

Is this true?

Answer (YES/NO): YES